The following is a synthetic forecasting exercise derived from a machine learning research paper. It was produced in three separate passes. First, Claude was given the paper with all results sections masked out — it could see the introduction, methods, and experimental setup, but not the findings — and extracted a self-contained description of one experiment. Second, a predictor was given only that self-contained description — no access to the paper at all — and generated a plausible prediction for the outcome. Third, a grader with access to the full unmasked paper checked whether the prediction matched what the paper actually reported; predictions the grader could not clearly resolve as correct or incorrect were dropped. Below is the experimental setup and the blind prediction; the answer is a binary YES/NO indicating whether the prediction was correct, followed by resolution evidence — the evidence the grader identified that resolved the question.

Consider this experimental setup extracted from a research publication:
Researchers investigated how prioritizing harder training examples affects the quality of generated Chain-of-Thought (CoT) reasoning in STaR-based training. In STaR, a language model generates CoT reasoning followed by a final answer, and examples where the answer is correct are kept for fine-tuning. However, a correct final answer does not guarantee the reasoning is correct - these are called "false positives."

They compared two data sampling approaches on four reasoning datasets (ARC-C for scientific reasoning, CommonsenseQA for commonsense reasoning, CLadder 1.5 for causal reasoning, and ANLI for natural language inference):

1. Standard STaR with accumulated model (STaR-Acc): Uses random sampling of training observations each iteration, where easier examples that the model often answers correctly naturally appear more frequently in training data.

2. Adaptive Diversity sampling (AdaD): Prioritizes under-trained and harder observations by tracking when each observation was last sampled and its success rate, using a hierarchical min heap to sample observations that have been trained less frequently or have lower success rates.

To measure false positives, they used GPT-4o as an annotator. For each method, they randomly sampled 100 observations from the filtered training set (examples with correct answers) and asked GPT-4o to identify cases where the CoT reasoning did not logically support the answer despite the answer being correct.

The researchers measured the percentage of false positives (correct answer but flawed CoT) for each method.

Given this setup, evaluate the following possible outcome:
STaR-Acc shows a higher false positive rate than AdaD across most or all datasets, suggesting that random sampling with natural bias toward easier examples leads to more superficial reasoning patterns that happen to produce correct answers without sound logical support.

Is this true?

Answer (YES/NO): NO